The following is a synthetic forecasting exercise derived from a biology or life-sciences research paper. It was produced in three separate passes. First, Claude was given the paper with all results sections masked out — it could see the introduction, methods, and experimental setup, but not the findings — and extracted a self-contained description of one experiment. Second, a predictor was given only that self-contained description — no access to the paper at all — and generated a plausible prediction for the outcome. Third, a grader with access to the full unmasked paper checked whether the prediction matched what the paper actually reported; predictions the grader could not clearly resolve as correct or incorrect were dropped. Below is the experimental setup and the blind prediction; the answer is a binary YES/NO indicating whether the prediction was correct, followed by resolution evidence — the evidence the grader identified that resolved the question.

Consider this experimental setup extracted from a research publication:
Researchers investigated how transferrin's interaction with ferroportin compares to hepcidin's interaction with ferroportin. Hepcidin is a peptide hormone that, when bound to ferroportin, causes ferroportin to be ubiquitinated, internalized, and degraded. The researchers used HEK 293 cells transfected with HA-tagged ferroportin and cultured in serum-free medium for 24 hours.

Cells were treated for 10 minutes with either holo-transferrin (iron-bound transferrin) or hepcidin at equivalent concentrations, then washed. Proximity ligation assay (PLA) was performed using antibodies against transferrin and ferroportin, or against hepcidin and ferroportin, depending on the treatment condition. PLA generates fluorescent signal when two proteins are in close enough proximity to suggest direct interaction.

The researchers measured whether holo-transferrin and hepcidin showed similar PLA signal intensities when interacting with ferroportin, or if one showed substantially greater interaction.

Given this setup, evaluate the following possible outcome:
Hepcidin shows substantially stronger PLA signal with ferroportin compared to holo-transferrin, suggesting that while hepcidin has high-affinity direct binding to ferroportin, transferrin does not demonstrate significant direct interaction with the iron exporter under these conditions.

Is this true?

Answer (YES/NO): NO